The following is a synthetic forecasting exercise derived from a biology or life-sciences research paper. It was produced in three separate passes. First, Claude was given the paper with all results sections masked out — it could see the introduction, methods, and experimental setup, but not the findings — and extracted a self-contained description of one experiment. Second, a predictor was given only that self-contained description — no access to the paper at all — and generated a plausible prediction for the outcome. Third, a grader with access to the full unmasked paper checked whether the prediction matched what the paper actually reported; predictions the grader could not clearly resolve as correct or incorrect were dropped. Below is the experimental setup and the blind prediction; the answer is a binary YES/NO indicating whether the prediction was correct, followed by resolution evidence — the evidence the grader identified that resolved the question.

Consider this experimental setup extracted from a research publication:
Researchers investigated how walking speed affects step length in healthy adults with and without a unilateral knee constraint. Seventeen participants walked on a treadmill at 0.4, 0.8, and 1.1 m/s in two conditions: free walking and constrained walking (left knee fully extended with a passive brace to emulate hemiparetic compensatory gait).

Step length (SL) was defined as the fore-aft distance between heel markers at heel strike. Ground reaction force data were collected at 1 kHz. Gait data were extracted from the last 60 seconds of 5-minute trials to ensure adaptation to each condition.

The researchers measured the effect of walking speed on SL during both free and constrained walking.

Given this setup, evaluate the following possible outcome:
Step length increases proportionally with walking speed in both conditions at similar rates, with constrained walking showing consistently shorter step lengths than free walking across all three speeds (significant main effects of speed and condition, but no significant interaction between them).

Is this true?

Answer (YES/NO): NO